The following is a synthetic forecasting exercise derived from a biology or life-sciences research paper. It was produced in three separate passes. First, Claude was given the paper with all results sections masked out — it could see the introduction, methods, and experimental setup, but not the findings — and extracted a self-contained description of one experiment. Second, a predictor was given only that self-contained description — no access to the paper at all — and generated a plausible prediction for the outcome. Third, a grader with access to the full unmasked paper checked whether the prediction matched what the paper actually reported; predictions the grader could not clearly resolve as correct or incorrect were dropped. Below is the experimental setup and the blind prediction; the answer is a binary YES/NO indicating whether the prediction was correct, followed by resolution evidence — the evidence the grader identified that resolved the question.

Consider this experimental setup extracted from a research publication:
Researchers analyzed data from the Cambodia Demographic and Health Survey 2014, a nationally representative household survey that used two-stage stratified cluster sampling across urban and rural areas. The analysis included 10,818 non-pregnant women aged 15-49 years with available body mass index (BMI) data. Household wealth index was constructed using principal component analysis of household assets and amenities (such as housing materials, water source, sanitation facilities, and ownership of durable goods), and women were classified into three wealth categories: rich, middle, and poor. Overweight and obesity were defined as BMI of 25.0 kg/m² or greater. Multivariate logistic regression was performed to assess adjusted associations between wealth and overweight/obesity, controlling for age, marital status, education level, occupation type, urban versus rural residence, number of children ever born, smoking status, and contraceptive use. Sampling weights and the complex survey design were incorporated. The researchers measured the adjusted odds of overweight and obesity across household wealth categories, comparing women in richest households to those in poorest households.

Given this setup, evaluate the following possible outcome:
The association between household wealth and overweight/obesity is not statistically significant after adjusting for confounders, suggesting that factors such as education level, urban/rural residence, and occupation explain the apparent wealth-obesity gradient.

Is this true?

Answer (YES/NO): NO